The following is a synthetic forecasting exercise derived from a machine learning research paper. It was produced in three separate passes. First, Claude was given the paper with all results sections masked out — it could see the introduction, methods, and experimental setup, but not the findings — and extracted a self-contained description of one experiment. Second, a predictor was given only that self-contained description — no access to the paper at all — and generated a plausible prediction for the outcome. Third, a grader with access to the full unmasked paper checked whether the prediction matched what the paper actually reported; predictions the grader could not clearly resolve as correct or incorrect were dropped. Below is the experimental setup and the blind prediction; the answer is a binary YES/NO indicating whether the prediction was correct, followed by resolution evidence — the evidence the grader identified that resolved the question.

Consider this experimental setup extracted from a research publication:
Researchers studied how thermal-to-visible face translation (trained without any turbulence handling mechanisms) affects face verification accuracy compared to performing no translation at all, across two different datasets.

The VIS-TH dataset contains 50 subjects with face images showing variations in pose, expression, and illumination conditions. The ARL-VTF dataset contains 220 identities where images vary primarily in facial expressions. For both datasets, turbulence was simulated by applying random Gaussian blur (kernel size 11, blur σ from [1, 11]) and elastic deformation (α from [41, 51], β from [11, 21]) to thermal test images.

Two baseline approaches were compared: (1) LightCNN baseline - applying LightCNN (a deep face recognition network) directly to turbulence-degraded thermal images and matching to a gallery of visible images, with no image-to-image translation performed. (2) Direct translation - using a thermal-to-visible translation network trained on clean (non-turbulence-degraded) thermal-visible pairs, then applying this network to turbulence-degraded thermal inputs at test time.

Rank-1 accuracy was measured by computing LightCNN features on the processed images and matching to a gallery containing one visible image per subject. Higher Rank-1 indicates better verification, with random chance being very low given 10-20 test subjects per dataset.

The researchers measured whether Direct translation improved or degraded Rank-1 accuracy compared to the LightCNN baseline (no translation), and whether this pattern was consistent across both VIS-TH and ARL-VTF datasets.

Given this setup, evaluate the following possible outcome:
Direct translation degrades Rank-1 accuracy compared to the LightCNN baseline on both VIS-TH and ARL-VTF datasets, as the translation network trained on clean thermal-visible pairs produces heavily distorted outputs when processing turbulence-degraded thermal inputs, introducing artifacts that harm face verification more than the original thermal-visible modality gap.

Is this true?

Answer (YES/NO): NO